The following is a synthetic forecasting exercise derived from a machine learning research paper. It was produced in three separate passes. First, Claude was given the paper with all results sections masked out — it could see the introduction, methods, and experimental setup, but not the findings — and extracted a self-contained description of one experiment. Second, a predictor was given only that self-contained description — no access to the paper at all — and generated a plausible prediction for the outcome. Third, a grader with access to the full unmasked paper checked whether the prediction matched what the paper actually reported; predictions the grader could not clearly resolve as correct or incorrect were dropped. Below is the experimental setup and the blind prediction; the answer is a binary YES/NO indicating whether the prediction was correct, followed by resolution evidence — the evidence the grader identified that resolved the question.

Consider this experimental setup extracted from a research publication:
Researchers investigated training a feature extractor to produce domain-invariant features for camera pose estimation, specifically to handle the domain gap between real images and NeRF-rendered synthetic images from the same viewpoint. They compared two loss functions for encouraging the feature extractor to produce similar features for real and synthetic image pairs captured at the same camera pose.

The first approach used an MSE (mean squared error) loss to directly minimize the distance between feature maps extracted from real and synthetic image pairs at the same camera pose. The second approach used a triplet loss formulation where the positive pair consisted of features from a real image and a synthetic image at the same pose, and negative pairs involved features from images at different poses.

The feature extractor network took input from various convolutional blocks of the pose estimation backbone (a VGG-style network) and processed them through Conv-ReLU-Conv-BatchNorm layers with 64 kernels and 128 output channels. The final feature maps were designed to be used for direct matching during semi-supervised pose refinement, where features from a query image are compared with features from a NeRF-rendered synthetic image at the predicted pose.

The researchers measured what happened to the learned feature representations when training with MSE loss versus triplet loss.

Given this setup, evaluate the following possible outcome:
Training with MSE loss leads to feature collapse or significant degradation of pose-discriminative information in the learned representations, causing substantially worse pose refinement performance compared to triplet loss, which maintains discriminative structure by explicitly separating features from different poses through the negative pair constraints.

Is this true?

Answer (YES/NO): YES